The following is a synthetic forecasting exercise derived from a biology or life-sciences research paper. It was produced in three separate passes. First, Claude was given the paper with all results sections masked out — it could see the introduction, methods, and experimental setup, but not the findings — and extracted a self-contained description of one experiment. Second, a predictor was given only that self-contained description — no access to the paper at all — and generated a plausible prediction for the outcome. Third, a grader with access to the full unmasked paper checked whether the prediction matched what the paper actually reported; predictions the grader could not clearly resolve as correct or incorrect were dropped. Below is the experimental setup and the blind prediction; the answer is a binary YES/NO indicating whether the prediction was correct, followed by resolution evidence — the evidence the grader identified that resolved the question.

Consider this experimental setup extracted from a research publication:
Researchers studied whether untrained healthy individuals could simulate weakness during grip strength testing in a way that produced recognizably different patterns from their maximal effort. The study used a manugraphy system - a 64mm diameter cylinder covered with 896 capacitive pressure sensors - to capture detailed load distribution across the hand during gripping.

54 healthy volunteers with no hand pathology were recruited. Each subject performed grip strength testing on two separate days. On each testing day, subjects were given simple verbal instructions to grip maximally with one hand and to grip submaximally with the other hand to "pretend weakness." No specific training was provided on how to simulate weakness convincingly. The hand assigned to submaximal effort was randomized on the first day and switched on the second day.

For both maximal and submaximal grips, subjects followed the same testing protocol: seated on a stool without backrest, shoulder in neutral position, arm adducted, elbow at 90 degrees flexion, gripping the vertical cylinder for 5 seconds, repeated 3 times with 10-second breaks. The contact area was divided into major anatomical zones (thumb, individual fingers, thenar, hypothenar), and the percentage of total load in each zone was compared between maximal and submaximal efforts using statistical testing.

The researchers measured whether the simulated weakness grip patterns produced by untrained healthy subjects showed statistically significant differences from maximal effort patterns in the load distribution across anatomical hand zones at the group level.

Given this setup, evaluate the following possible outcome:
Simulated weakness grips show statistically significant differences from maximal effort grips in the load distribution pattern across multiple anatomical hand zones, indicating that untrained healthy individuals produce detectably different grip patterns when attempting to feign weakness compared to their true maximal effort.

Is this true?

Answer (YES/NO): YES